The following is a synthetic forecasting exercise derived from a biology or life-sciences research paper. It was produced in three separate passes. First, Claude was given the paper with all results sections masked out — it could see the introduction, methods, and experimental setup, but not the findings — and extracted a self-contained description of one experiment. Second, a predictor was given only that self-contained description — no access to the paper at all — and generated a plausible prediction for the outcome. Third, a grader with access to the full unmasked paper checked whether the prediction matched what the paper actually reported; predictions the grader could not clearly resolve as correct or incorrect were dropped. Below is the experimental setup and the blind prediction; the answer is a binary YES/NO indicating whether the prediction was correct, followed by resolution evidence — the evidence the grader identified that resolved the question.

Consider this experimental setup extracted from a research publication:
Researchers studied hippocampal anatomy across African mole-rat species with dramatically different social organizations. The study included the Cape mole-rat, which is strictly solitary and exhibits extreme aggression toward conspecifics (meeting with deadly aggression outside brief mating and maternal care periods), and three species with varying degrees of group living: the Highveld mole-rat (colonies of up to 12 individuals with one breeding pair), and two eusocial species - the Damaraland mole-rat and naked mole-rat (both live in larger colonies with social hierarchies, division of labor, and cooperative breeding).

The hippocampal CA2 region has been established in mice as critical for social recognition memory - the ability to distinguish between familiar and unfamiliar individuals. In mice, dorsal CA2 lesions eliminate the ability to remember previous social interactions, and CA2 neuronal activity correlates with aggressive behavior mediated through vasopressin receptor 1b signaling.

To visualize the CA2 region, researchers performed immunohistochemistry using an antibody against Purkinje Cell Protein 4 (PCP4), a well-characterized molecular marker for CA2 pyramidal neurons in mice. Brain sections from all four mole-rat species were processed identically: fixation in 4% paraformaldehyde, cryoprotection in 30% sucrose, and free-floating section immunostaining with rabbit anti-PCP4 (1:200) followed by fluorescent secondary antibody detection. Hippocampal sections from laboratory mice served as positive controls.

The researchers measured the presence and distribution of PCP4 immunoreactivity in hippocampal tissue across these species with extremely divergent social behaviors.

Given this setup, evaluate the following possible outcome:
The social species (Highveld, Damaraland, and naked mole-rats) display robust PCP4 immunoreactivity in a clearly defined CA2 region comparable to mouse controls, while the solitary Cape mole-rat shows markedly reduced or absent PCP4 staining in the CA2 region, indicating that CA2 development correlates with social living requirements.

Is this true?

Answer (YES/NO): NO